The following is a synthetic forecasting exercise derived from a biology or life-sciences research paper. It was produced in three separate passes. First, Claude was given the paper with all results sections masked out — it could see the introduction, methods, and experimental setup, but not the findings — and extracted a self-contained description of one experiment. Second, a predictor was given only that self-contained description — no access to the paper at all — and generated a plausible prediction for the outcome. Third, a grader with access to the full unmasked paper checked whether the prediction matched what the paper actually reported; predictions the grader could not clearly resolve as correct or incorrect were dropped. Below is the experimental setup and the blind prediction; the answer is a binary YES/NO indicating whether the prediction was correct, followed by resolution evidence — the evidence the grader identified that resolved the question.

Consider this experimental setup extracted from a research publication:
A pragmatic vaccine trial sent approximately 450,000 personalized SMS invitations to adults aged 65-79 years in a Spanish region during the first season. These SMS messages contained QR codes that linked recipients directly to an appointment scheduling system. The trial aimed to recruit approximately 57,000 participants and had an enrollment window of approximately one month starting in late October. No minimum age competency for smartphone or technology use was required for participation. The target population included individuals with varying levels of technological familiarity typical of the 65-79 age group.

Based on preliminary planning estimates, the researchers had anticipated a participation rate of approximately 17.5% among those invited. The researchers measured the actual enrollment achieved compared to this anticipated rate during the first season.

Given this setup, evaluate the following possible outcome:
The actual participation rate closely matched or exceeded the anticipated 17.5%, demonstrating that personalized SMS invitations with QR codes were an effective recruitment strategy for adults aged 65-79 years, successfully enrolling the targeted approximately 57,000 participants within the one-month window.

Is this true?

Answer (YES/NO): NO